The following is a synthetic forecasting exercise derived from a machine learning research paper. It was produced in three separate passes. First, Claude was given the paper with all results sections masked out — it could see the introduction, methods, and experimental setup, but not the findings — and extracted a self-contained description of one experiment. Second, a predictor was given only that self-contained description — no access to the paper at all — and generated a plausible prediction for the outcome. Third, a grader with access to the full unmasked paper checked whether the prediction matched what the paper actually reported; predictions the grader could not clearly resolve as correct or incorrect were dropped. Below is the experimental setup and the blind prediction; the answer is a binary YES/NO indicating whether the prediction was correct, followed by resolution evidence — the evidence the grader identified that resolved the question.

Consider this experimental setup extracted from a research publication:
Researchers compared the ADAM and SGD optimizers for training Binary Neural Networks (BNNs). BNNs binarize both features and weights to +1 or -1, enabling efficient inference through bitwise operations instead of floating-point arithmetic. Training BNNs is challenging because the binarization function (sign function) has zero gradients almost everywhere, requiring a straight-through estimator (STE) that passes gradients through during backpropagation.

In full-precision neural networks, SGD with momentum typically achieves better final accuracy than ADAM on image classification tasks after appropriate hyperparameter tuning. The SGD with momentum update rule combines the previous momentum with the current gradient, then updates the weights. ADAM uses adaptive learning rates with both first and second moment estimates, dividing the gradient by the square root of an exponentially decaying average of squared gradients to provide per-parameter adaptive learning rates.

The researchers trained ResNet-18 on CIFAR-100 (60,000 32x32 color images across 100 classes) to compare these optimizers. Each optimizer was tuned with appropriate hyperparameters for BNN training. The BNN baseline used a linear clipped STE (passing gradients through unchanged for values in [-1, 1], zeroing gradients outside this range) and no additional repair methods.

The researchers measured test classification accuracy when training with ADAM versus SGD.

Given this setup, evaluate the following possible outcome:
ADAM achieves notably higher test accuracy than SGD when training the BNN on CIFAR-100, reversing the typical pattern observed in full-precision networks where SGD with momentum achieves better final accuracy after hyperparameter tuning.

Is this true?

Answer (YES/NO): NO